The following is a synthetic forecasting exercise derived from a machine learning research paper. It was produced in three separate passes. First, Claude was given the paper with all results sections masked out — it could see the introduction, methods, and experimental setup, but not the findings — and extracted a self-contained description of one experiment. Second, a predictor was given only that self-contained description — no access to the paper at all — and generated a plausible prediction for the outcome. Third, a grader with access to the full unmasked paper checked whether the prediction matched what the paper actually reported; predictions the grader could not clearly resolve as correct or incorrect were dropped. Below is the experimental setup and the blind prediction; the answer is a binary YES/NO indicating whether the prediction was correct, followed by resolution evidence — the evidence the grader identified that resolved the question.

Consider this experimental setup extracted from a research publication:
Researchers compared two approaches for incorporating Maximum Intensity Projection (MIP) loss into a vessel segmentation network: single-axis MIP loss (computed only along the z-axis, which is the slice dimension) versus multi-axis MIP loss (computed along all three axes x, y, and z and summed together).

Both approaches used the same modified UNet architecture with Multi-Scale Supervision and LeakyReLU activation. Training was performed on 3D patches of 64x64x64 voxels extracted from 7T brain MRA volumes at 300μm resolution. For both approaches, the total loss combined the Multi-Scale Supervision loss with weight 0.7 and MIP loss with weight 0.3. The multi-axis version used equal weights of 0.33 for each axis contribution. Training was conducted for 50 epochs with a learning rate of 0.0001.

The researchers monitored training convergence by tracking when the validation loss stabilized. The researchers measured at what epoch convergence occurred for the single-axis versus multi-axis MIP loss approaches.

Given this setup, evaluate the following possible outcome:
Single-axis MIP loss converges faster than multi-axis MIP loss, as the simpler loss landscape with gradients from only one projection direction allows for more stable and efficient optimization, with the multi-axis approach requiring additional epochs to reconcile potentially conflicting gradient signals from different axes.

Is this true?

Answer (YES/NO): NO